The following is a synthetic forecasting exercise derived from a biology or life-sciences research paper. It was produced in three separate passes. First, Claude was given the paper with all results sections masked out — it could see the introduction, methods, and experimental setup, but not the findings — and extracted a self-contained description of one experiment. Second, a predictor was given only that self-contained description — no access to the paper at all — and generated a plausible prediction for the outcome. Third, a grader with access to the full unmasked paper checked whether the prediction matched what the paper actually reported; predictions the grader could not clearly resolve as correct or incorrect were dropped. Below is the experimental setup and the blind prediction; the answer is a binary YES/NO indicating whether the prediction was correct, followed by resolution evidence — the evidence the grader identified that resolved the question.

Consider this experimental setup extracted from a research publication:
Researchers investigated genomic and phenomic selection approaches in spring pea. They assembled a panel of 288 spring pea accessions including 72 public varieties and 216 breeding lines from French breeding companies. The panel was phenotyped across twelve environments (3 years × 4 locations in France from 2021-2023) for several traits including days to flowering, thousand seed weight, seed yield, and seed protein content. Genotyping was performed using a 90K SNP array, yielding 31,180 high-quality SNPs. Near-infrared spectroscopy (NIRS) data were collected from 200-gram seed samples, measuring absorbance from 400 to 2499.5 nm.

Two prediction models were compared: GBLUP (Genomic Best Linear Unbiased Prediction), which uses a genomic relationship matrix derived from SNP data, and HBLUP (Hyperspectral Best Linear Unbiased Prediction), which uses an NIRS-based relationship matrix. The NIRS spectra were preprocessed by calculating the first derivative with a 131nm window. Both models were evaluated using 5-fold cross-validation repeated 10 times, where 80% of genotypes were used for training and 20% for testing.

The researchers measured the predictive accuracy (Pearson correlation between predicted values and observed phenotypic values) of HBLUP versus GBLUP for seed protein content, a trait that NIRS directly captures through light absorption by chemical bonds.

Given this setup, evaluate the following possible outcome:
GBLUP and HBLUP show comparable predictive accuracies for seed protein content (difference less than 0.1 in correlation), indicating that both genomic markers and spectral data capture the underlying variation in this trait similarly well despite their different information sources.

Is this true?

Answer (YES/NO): NO